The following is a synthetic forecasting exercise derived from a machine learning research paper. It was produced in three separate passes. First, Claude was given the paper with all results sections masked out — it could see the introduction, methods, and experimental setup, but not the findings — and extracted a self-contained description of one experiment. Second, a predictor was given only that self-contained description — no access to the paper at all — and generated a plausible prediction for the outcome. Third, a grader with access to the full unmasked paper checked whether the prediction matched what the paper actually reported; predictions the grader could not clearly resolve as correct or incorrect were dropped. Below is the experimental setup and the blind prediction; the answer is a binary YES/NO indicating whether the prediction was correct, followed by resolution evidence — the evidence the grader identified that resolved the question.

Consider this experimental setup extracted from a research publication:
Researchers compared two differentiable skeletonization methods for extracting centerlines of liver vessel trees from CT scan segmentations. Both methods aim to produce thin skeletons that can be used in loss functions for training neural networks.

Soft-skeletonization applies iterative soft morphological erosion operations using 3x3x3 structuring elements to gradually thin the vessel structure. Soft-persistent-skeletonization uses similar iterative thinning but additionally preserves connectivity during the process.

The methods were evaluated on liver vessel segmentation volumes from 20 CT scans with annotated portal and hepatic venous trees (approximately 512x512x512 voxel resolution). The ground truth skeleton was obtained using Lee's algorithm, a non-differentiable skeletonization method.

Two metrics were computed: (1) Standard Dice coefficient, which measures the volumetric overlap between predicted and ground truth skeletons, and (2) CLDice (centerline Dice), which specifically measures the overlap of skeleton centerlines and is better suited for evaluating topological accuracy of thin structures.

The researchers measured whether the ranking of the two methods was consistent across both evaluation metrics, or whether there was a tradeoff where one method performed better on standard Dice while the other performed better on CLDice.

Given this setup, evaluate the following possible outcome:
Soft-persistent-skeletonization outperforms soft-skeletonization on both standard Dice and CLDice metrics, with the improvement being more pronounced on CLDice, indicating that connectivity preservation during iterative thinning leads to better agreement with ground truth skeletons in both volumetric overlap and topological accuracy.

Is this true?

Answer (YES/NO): NO